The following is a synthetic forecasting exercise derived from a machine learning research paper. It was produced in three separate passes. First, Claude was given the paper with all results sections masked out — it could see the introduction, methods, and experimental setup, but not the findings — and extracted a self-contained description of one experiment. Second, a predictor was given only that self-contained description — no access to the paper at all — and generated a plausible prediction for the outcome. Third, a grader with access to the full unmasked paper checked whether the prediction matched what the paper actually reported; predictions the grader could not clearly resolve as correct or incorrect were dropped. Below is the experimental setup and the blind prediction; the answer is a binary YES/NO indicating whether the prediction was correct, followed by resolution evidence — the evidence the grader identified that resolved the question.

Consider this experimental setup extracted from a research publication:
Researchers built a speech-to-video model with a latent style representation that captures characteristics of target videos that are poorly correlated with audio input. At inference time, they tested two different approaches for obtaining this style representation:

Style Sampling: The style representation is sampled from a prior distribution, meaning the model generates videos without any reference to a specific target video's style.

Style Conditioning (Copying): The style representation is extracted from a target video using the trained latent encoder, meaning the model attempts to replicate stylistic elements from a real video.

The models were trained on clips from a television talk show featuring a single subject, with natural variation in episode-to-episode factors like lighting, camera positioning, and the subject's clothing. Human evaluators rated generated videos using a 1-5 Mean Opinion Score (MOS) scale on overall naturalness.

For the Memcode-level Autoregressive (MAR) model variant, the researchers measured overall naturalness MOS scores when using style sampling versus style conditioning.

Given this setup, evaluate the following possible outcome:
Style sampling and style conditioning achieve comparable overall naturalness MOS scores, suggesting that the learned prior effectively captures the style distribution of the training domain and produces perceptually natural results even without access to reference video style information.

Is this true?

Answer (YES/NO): YES